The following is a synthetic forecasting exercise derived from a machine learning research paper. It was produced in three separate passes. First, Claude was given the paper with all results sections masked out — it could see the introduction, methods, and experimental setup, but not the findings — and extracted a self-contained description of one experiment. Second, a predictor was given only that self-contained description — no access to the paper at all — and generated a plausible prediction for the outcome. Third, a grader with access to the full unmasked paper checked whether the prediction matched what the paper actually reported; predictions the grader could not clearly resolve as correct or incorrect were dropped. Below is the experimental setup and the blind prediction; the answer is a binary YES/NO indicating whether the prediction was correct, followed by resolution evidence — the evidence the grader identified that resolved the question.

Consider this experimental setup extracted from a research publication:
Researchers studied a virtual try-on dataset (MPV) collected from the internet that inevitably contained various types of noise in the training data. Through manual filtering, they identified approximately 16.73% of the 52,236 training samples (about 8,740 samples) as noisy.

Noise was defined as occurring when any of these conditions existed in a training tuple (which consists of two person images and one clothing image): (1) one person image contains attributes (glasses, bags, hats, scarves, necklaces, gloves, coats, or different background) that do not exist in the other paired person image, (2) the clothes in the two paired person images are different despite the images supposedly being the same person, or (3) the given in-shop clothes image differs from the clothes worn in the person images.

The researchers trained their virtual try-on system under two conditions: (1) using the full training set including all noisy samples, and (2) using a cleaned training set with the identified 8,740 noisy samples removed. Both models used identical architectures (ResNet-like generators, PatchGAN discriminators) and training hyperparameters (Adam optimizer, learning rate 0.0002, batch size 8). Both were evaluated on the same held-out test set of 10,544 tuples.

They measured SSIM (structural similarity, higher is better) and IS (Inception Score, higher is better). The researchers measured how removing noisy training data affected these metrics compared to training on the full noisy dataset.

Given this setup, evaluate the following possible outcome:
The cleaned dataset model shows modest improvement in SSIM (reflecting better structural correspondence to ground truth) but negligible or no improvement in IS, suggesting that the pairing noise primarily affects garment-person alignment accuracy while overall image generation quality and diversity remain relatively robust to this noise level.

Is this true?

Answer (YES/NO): NO